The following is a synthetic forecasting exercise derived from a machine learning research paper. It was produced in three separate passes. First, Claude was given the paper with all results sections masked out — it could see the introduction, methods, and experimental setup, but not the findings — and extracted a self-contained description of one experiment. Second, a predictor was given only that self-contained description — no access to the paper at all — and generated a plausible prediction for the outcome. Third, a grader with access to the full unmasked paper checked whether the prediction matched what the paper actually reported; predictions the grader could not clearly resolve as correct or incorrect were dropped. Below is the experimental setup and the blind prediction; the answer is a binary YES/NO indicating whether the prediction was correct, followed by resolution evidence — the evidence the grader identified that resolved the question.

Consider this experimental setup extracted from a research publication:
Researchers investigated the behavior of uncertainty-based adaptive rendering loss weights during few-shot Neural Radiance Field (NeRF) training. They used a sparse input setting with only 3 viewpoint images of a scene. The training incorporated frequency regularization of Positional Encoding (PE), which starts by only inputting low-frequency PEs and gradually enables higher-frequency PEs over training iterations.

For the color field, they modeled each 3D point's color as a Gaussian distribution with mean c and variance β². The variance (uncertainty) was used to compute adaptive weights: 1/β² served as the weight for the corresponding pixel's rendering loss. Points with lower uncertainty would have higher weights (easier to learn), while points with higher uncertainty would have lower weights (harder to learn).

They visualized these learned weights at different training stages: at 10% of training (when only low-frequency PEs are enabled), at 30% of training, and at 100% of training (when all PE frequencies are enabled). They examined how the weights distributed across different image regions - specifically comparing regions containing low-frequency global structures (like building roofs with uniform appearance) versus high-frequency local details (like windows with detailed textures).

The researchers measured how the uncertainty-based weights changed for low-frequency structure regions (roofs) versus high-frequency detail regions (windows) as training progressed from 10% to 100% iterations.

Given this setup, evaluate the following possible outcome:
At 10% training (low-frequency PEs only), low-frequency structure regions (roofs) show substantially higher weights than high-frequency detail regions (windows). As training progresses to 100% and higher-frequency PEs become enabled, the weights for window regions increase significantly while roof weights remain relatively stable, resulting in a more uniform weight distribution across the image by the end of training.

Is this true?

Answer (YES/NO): YES